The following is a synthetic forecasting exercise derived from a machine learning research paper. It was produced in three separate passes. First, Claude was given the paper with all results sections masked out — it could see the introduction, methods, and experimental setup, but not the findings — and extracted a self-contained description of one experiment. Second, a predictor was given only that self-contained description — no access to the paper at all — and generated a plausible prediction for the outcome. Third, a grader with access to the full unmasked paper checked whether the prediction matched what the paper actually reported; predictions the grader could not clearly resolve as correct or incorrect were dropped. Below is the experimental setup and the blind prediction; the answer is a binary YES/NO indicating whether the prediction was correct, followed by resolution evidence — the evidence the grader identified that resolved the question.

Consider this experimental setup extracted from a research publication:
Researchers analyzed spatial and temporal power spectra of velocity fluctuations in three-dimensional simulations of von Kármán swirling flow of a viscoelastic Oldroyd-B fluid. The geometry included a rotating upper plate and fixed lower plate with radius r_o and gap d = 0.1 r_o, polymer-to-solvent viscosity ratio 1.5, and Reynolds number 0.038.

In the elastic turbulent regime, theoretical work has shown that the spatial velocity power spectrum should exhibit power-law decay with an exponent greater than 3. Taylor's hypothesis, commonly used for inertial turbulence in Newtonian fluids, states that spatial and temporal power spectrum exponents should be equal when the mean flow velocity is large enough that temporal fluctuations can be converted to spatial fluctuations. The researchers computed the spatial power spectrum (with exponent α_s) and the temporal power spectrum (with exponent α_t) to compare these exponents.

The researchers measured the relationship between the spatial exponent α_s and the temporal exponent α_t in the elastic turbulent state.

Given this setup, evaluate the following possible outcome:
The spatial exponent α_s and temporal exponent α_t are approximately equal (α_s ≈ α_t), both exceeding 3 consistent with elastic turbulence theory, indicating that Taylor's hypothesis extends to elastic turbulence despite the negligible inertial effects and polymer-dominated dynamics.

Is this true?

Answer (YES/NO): NO